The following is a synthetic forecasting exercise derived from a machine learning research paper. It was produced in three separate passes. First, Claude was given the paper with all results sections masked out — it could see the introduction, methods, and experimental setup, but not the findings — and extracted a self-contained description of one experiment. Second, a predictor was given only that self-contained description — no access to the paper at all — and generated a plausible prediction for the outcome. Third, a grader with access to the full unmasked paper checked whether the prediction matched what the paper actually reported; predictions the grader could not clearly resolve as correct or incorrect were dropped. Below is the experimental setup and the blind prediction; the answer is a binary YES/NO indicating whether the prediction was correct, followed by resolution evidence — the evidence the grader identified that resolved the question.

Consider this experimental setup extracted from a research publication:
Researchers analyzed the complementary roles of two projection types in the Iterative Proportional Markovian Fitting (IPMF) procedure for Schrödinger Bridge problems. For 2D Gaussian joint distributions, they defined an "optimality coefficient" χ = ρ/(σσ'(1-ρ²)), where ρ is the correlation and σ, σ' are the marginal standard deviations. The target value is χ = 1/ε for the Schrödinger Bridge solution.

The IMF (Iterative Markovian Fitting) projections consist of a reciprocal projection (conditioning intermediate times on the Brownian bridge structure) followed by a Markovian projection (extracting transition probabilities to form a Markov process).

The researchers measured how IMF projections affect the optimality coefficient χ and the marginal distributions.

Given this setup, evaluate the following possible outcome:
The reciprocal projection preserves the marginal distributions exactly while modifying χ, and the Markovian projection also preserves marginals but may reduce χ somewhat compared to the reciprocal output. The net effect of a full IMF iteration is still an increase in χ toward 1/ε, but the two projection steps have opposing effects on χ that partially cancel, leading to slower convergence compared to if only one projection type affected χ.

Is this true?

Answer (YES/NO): NO